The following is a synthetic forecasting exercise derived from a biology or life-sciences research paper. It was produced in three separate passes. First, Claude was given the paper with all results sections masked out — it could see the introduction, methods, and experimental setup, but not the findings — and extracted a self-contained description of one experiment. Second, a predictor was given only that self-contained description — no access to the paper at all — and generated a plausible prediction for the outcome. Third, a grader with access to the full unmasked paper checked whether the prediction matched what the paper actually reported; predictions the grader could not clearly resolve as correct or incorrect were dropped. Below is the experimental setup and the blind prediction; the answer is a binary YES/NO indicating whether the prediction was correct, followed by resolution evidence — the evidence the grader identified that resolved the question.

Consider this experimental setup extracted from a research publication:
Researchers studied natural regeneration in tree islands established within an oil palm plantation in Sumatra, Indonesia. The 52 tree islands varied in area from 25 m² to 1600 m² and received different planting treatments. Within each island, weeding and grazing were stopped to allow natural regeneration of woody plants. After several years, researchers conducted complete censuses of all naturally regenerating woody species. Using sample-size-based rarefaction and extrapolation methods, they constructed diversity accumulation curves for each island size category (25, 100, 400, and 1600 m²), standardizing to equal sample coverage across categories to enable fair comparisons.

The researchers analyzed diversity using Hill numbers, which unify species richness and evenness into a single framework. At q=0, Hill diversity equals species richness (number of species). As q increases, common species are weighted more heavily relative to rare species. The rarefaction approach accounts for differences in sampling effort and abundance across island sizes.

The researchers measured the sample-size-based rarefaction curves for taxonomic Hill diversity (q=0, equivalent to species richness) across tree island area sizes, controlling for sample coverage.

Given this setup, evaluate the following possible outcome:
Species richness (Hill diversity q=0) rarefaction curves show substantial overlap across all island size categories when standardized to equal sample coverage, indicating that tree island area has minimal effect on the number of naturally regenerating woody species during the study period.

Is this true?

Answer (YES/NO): NO